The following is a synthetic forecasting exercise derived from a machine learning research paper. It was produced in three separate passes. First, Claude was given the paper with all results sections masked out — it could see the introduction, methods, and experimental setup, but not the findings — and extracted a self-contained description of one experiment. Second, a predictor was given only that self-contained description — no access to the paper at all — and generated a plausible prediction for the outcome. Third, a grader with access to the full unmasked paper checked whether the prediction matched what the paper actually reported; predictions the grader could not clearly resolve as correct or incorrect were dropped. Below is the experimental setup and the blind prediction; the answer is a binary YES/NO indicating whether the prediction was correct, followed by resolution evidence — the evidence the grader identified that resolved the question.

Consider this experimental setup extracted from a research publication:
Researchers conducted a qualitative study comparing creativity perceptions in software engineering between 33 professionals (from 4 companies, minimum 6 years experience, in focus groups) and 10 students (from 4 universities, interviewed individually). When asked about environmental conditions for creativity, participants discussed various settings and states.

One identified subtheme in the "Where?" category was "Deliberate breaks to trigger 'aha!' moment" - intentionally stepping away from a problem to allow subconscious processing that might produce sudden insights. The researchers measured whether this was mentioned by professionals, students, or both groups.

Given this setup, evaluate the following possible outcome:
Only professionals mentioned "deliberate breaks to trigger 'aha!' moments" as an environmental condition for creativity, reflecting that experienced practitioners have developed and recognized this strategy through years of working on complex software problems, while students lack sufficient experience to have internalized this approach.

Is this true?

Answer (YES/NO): YES